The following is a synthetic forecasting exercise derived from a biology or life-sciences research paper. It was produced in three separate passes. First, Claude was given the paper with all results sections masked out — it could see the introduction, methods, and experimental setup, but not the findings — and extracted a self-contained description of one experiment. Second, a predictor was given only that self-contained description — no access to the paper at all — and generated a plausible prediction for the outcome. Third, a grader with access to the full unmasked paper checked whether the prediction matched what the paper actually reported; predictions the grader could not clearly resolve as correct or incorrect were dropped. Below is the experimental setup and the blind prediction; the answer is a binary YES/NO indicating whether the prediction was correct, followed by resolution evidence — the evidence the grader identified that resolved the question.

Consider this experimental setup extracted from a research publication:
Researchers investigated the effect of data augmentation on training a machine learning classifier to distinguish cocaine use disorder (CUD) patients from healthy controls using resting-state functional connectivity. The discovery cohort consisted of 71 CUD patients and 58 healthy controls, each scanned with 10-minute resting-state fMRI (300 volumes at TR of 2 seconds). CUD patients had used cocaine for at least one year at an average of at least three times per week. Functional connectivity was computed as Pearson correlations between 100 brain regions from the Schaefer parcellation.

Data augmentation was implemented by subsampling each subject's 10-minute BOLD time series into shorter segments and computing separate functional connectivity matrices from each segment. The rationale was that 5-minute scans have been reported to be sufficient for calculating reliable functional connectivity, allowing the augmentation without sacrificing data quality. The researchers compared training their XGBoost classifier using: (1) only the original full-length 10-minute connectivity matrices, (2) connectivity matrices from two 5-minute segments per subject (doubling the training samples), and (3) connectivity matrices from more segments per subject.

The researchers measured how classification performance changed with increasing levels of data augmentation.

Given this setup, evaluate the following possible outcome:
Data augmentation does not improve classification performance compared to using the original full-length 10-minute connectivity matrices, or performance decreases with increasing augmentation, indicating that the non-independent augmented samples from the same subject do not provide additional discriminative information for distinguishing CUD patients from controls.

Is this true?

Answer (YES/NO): NO